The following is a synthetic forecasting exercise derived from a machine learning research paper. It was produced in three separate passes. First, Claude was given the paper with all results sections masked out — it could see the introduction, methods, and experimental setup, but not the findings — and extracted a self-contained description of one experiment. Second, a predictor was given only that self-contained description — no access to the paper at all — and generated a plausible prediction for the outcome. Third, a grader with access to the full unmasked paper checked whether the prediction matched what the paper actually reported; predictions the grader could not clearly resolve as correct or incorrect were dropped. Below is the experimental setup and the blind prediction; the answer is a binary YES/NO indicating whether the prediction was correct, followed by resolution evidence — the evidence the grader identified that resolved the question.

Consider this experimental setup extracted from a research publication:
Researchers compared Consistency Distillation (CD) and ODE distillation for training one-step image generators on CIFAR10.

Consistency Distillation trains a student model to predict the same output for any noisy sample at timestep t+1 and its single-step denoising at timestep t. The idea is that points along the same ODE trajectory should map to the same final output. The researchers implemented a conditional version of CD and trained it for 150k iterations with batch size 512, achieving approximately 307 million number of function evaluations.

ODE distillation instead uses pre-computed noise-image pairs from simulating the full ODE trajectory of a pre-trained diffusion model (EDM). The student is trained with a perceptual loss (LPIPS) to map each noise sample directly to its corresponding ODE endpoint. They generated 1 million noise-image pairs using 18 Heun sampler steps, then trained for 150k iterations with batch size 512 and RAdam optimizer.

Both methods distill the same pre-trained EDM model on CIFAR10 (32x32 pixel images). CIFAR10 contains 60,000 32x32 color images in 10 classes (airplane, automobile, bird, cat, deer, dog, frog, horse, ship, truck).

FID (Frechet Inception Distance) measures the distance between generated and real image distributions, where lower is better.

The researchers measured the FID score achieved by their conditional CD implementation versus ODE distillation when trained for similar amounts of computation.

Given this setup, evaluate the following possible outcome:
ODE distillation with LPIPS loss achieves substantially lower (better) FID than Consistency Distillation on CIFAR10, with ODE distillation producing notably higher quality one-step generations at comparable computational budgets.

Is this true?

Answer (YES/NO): NO